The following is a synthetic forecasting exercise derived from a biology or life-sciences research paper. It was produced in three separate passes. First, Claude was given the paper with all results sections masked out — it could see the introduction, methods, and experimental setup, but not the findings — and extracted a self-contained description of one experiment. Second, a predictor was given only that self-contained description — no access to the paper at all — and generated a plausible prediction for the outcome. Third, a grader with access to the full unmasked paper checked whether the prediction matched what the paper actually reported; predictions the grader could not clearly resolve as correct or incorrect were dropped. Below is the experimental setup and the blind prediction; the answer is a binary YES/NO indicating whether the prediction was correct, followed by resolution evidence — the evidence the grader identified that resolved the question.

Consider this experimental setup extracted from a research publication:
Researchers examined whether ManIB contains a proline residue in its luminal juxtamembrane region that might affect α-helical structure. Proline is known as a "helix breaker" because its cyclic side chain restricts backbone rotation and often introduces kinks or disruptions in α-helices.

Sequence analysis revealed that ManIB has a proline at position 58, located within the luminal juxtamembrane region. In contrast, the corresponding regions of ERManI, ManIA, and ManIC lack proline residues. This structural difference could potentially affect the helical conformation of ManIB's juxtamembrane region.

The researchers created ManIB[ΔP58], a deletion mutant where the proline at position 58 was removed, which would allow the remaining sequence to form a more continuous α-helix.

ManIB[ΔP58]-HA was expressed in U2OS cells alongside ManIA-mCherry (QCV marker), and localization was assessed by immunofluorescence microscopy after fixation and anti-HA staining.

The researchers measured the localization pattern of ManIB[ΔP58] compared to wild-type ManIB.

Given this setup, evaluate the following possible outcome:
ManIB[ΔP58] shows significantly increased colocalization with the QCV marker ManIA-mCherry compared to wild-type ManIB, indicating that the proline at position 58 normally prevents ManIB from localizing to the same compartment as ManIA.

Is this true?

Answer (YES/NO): NO